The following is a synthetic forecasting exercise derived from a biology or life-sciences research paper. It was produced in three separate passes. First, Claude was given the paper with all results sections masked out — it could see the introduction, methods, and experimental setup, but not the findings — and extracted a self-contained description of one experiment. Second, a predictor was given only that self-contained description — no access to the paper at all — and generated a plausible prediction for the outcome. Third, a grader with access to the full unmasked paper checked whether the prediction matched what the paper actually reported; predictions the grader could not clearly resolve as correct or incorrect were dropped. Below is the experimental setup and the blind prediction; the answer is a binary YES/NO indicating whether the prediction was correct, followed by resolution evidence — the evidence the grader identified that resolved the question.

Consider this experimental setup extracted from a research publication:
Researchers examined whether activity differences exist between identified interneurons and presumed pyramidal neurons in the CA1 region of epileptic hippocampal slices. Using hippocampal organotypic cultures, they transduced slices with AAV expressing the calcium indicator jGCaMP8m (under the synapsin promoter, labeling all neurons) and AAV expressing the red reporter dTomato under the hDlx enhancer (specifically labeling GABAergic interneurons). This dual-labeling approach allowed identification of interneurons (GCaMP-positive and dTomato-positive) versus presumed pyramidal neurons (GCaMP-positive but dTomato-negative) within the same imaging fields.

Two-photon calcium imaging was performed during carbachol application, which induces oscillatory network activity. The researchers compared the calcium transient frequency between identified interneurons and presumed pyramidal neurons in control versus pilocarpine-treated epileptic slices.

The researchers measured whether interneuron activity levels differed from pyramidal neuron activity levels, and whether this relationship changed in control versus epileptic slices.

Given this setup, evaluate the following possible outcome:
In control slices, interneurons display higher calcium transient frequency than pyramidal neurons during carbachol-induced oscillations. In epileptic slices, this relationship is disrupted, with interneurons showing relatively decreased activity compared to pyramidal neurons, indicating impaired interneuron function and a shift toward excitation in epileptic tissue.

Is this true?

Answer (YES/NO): NO